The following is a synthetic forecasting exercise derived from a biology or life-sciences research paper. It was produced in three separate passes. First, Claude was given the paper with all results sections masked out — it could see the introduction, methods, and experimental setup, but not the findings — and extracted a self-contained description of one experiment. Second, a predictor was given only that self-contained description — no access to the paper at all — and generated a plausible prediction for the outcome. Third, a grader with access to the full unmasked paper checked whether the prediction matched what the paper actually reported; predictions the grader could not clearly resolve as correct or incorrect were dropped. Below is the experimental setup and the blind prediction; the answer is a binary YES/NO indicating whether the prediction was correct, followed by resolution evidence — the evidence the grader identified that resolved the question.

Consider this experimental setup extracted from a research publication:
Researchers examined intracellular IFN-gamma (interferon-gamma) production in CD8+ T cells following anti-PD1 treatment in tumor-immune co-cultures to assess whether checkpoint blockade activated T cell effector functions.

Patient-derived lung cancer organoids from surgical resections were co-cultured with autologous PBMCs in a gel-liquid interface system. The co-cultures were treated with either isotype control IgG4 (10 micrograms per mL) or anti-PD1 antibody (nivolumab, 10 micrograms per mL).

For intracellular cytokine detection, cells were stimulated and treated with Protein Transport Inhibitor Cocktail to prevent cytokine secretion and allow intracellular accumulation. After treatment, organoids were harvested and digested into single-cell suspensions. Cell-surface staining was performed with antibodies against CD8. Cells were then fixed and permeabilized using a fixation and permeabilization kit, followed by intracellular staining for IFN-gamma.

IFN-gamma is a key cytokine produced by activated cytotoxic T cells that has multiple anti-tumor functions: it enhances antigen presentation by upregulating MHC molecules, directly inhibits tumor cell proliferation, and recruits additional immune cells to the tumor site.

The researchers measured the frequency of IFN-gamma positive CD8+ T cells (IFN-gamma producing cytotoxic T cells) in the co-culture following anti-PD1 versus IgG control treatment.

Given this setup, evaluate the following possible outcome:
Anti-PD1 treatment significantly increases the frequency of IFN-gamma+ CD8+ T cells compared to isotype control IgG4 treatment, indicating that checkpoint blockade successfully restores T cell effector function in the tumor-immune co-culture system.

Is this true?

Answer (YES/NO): YES